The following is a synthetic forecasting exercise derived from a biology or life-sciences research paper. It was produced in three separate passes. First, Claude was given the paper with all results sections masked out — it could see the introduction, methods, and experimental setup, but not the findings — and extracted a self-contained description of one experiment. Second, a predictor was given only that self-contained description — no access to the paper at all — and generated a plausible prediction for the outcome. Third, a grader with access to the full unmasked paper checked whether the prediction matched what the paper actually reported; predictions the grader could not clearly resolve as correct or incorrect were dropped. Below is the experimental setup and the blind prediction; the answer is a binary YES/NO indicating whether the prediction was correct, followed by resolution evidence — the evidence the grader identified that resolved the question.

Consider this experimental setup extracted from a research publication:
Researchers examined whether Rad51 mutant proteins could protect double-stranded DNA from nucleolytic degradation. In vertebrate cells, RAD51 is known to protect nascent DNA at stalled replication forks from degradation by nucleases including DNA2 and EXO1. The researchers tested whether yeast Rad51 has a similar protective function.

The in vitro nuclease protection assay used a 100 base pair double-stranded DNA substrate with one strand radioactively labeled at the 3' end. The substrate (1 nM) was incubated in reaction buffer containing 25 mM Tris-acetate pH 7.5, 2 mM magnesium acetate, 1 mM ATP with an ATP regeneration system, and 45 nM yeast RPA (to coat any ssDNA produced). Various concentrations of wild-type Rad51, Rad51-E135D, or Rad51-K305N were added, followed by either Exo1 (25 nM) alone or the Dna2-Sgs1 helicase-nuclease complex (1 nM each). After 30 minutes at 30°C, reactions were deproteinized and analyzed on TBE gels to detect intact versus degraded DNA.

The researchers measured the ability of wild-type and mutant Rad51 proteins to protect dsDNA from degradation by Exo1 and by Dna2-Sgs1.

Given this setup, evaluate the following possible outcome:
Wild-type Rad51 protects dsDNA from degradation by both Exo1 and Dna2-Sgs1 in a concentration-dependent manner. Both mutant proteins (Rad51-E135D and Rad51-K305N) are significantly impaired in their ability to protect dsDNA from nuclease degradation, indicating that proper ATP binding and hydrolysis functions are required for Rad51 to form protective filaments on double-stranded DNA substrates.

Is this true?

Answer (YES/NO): NO